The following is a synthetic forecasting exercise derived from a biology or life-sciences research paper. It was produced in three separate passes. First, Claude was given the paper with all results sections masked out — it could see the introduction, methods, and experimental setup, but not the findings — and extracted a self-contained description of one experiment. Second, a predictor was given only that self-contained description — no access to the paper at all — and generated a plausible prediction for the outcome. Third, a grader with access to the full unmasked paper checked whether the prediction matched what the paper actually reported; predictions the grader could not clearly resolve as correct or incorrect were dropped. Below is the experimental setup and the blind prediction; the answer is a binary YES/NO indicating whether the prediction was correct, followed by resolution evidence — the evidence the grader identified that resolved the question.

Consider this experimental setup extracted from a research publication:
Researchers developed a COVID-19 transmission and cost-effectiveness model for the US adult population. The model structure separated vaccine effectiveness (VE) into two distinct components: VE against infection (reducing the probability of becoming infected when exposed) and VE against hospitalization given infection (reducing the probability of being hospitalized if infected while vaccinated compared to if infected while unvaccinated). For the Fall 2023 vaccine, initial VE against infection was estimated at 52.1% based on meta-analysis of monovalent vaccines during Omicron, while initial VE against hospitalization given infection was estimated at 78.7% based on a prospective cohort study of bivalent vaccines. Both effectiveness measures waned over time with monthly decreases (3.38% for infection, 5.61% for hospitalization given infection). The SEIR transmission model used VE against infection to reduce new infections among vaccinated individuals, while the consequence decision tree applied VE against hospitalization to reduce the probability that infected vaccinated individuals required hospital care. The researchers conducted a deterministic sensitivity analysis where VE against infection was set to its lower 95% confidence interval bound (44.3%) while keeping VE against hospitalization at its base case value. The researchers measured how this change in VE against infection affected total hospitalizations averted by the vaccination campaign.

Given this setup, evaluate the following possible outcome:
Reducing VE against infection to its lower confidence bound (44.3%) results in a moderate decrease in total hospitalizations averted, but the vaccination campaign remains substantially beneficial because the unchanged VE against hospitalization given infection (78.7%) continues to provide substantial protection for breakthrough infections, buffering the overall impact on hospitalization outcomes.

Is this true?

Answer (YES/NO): NO